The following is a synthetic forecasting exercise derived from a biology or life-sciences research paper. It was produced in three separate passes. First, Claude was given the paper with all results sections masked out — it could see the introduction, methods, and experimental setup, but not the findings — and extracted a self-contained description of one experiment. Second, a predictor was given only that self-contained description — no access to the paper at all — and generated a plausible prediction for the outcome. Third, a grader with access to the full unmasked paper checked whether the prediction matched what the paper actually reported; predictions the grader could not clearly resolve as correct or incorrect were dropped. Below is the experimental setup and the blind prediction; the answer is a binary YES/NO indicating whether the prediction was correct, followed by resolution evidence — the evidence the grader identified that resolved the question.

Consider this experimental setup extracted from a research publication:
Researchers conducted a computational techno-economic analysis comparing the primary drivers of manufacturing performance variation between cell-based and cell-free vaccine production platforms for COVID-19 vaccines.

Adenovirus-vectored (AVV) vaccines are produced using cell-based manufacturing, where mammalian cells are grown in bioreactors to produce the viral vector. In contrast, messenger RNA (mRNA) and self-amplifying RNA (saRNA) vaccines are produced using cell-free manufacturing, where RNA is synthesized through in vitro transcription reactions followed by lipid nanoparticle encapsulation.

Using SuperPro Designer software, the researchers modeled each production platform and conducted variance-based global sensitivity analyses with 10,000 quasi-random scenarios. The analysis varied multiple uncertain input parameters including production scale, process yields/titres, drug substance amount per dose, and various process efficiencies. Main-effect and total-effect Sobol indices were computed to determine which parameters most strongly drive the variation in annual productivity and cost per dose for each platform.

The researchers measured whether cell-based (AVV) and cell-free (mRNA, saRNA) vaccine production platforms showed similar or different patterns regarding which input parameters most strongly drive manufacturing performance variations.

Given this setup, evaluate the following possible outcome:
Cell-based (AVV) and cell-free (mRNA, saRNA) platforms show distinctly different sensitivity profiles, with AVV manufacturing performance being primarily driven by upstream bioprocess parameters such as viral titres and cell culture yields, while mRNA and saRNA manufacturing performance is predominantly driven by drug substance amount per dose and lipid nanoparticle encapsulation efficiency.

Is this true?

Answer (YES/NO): NO